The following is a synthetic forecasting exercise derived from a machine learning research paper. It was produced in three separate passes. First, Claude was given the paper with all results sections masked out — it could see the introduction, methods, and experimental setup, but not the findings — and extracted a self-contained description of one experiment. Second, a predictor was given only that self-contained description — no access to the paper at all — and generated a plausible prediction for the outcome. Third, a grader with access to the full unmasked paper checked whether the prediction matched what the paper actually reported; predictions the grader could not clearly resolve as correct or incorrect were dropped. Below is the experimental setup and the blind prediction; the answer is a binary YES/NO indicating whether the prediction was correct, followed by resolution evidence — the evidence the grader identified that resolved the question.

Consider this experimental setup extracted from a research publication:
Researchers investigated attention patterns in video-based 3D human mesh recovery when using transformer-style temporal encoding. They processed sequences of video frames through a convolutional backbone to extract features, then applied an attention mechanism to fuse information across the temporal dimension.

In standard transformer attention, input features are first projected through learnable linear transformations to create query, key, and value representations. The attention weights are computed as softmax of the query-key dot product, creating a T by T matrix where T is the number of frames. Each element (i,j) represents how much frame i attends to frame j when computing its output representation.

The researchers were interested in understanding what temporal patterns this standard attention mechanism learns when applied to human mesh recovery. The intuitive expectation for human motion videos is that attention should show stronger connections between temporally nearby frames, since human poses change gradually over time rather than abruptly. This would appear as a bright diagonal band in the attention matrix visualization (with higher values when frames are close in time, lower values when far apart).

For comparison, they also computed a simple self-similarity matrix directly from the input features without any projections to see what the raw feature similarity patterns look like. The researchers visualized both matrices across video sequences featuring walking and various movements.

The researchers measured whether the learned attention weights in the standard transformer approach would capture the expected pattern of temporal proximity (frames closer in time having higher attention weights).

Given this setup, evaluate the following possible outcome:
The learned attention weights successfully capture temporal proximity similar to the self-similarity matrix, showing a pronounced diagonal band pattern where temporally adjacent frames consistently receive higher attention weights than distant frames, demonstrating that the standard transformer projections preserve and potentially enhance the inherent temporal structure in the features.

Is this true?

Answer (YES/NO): NO